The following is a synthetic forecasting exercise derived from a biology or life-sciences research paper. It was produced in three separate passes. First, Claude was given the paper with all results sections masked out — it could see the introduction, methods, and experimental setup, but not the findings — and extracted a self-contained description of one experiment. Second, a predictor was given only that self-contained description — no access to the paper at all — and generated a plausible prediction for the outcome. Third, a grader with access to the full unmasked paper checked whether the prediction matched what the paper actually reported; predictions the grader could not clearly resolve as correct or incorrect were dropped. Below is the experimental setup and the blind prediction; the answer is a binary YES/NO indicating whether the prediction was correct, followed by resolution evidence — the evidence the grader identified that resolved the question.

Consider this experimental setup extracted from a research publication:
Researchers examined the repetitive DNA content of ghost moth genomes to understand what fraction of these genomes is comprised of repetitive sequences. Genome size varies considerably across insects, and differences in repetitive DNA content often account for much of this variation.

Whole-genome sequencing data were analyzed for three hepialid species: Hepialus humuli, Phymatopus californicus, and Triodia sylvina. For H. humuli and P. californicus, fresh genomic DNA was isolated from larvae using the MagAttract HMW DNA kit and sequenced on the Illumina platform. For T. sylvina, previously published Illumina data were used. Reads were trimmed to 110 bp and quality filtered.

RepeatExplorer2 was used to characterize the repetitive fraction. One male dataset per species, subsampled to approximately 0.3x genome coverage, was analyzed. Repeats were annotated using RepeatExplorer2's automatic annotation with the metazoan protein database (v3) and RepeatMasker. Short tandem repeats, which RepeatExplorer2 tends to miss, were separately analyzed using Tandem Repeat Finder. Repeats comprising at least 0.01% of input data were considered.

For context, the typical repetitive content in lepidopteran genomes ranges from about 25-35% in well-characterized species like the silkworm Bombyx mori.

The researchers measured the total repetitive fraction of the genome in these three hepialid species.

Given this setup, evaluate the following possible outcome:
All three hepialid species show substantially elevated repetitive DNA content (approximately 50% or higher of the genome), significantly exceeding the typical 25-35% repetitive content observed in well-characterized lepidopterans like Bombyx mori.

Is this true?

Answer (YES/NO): NO